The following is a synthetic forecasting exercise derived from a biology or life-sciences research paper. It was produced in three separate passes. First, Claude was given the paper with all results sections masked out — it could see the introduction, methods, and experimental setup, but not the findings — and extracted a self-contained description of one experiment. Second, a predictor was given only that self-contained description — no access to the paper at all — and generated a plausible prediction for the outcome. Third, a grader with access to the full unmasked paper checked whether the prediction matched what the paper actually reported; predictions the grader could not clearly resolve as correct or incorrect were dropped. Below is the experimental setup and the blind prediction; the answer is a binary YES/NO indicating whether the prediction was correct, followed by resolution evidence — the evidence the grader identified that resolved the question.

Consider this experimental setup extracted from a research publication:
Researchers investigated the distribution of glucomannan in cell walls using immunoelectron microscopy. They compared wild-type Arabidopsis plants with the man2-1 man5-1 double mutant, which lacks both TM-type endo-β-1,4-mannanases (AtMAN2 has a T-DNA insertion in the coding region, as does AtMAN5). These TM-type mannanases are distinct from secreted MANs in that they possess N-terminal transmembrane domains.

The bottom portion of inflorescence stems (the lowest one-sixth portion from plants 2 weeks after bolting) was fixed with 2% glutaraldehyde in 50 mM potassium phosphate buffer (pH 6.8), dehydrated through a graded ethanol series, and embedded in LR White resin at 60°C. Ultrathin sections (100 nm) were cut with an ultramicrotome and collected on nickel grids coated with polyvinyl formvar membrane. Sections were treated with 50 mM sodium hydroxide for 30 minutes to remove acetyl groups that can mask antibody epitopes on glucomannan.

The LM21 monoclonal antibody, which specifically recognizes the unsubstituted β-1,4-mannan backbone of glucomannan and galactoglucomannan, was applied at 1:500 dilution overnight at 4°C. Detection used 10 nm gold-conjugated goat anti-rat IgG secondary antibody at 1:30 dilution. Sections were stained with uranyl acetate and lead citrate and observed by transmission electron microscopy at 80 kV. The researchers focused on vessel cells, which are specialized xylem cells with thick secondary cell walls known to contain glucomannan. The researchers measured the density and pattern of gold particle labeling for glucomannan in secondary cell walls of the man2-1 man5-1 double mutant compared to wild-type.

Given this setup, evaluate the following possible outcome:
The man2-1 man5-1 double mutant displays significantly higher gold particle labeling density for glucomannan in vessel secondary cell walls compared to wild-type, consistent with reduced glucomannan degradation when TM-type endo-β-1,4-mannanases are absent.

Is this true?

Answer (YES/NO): NO